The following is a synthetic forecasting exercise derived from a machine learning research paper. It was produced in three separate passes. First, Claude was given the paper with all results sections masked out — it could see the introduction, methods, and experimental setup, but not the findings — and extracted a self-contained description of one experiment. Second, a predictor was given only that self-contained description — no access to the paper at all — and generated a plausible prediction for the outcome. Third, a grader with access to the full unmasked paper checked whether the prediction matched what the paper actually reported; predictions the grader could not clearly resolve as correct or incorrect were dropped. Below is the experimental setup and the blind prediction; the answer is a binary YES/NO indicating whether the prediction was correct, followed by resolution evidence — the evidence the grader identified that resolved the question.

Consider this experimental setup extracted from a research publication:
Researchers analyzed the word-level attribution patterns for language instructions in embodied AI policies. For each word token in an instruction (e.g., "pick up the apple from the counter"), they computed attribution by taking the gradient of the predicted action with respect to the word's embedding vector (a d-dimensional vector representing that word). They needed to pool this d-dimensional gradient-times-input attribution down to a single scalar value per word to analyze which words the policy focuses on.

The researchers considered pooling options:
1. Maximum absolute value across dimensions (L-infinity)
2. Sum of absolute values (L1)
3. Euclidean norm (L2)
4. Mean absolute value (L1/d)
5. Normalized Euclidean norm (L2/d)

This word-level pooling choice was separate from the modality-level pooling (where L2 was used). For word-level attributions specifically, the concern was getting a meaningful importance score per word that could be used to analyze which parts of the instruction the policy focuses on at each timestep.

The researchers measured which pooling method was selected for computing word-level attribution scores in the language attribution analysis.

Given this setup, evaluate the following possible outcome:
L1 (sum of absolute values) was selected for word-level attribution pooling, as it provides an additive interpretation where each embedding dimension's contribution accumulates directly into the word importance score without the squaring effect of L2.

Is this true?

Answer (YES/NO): NO